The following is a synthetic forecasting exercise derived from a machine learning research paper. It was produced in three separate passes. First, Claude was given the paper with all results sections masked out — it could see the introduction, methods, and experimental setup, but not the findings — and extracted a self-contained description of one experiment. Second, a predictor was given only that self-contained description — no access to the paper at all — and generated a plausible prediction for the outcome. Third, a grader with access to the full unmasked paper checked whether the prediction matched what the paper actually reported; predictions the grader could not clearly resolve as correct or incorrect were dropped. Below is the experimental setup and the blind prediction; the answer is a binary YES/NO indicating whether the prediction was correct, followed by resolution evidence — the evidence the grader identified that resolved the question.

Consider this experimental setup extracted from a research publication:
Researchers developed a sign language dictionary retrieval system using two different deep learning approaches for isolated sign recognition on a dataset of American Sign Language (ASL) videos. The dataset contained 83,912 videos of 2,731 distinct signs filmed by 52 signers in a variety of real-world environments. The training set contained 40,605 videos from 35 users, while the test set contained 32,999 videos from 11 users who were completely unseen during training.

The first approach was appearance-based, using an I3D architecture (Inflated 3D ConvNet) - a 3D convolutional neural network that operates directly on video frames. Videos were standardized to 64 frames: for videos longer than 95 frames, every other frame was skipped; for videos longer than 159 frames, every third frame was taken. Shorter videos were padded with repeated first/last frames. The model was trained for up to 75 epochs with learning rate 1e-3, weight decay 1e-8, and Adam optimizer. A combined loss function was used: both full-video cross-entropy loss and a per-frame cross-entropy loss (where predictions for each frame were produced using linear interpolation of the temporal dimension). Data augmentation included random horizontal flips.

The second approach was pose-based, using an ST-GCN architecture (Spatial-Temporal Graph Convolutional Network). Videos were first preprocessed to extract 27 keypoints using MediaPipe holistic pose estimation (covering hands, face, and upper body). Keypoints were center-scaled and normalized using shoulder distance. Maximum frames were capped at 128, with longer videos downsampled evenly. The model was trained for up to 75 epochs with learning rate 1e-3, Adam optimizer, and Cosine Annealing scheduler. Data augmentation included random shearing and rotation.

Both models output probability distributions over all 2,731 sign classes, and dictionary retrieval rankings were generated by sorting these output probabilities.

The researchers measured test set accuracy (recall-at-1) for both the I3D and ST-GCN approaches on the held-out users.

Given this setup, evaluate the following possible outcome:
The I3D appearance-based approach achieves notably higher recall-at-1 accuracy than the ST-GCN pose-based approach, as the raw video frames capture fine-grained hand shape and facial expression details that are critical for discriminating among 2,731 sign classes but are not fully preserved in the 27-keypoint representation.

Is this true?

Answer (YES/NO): NO